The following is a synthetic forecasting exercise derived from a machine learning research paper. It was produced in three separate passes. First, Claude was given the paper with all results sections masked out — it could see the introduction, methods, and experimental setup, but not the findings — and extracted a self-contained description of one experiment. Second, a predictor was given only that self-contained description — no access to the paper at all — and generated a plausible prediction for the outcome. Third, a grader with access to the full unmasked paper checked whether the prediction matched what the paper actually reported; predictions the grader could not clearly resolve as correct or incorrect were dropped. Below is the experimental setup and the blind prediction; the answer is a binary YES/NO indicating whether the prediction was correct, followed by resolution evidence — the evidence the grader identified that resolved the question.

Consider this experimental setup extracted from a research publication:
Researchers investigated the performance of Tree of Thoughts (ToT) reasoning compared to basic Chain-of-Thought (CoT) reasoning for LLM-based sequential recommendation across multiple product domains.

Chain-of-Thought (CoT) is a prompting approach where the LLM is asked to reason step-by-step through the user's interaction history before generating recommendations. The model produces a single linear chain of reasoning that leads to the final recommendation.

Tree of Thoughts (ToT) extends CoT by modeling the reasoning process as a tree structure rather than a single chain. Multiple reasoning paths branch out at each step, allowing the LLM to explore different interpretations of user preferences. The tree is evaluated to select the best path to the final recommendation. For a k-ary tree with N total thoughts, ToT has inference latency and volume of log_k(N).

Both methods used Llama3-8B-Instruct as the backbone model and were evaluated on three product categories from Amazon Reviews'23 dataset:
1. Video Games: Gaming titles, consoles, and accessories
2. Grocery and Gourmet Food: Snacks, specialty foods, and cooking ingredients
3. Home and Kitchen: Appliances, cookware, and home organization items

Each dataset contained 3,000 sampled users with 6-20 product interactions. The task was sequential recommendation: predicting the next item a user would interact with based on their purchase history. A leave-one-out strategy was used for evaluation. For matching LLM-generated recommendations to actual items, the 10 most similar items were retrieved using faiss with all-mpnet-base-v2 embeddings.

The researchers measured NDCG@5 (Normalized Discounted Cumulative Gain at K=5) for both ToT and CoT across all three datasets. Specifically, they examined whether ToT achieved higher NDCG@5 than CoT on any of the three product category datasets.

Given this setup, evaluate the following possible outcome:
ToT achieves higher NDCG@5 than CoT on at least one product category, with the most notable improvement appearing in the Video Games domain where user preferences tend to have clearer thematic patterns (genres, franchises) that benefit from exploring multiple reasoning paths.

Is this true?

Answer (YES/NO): NO